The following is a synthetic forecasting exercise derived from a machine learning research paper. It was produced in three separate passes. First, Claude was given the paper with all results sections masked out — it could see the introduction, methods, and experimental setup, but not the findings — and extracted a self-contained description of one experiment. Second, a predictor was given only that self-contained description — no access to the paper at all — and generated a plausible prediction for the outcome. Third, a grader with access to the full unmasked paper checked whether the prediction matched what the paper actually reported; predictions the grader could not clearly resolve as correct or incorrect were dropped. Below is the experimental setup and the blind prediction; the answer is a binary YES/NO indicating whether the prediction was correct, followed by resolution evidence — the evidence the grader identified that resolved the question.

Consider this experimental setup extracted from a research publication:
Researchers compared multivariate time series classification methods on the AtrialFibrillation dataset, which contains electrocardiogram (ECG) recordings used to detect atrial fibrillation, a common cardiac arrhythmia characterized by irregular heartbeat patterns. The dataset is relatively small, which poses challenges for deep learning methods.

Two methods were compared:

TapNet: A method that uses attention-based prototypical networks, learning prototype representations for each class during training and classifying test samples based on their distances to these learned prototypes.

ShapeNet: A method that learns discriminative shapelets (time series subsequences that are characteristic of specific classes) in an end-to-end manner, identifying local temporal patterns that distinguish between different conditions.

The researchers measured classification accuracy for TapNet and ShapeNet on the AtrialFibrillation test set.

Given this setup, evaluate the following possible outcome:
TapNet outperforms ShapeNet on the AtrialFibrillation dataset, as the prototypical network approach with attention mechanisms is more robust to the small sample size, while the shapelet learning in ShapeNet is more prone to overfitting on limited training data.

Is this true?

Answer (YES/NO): NO